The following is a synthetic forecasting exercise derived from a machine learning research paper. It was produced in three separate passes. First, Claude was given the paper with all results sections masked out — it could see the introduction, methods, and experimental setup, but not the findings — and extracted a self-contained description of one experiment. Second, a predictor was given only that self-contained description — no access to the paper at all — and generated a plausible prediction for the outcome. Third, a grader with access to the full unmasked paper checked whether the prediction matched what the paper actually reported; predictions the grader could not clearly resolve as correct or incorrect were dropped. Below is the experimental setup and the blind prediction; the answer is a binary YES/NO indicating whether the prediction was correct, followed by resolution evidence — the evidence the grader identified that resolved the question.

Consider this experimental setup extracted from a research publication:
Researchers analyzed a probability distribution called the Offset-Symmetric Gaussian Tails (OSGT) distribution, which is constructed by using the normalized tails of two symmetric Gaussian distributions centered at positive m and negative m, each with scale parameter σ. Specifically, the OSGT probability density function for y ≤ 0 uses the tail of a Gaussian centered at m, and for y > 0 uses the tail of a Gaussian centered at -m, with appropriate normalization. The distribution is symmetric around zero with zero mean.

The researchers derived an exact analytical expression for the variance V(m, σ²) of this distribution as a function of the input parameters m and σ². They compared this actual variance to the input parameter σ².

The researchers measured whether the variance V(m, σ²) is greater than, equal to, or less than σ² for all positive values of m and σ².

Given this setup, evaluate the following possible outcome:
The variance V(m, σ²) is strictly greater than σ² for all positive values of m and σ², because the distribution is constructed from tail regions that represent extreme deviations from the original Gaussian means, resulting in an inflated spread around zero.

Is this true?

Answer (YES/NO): NO